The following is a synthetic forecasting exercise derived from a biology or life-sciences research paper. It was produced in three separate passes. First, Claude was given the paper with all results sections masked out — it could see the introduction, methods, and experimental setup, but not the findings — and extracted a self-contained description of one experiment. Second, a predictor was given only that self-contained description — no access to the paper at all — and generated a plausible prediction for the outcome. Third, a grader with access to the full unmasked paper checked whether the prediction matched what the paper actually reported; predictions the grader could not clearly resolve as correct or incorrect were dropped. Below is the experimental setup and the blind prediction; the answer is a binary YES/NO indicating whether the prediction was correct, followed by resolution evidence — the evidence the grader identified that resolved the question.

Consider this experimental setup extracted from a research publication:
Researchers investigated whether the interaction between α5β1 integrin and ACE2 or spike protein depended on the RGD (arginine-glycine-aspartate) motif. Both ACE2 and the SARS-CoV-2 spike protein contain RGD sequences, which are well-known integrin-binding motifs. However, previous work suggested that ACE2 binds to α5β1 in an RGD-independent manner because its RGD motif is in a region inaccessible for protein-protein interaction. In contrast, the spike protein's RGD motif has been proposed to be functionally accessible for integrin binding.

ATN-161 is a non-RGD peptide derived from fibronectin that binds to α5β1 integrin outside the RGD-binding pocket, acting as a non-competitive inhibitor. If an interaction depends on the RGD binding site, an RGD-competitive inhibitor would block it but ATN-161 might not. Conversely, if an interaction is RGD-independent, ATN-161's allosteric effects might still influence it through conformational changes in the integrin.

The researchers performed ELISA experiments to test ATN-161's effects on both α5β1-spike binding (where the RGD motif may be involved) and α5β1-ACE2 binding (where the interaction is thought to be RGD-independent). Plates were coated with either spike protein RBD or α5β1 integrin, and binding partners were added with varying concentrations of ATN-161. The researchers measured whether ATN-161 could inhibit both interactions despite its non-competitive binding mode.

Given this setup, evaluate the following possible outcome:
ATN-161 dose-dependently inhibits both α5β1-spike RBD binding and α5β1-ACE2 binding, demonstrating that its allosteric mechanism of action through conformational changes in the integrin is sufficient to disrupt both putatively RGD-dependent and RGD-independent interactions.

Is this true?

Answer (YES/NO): YES